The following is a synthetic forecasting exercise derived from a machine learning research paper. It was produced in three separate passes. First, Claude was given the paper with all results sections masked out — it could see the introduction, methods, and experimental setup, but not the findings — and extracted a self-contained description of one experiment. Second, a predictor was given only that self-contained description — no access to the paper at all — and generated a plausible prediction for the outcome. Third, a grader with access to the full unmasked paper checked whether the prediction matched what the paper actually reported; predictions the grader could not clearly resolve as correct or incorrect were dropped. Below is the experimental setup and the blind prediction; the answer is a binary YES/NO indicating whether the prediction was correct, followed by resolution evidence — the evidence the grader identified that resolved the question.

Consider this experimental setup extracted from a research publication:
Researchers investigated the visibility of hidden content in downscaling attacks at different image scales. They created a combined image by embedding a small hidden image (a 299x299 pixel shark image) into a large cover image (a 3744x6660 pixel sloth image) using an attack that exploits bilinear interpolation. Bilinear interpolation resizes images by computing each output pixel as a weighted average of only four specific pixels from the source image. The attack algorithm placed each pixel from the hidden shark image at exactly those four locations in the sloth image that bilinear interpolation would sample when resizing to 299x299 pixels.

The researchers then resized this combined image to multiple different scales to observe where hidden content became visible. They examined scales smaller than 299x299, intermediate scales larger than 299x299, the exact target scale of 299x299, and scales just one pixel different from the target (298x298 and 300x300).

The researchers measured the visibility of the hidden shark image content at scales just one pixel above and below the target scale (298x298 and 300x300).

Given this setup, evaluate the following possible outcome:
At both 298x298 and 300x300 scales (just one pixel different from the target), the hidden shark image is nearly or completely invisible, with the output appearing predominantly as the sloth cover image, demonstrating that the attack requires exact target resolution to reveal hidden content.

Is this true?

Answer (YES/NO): NO